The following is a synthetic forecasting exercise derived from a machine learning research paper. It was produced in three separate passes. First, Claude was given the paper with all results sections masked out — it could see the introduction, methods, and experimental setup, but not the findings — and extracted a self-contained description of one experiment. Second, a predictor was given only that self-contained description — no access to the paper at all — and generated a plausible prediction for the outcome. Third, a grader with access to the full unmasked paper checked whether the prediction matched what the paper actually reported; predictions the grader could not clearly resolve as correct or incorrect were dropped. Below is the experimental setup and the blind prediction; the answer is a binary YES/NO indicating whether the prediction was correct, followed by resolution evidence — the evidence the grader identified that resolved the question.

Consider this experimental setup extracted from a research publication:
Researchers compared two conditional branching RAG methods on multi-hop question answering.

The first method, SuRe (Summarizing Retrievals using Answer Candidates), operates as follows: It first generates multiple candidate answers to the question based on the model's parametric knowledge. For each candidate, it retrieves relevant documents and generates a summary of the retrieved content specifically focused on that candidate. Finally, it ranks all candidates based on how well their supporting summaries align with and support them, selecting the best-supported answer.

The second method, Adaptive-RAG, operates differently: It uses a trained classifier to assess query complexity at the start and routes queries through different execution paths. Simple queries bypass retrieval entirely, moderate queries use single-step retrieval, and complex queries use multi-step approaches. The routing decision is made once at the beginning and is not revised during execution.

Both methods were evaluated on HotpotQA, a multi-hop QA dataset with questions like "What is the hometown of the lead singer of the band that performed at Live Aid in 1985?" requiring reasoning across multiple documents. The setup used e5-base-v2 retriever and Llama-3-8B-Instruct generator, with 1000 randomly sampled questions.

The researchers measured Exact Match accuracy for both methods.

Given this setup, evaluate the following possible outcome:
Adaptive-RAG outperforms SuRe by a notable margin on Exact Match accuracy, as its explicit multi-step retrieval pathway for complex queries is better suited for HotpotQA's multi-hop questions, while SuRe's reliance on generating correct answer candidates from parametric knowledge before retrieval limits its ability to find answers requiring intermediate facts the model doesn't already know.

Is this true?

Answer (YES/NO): NO